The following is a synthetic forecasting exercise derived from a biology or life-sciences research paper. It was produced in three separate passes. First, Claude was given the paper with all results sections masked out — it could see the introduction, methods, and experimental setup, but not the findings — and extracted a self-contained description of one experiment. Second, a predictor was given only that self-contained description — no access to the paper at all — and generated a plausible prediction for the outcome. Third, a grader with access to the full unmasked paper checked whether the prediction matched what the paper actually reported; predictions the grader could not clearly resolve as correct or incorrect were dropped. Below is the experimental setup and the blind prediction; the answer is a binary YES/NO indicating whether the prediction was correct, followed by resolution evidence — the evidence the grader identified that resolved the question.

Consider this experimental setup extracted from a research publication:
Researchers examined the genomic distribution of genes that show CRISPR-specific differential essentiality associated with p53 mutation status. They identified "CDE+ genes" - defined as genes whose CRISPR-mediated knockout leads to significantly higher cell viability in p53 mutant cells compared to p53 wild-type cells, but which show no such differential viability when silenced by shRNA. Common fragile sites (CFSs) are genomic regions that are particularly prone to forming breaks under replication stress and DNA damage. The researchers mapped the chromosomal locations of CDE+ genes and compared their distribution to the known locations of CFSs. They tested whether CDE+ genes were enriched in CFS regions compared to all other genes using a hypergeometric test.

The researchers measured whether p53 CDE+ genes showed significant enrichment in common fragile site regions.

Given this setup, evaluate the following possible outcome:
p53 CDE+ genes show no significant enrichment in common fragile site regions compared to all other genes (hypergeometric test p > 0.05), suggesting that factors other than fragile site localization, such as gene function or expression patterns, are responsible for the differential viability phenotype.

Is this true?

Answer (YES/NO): NO